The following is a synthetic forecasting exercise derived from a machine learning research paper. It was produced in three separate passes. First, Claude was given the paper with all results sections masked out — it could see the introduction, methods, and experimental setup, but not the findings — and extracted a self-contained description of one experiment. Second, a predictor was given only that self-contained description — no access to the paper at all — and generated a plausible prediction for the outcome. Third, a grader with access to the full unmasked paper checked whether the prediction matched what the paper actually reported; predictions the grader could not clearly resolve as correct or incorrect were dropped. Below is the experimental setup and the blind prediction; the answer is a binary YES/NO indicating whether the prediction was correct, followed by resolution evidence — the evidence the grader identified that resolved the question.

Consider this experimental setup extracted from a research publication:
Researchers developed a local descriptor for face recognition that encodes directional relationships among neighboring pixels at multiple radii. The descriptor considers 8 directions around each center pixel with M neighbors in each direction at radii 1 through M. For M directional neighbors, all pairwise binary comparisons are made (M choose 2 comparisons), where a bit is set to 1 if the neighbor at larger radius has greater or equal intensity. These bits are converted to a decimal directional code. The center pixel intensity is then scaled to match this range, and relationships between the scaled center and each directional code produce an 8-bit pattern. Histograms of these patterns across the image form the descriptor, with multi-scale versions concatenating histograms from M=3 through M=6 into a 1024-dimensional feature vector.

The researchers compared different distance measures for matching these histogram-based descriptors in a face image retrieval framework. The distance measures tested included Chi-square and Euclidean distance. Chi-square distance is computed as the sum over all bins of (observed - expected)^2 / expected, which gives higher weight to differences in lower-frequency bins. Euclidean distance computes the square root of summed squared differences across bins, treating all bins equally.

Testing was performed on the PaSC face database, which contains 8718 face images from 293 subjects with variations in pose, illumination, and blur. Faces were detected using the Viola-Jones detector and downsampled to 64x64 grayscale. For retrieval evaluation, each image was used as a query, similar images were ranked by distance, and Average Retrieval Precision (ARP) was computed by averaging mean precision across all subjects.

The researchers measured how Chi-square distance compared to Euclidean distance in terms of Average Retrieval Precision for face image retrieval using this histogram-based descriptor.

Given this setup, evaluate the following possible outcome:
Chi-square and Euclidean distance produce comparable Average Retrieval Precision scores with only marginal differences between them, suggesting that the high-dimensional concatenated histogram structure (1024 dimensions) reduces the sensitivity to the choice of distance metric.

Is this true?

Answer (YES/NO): NO